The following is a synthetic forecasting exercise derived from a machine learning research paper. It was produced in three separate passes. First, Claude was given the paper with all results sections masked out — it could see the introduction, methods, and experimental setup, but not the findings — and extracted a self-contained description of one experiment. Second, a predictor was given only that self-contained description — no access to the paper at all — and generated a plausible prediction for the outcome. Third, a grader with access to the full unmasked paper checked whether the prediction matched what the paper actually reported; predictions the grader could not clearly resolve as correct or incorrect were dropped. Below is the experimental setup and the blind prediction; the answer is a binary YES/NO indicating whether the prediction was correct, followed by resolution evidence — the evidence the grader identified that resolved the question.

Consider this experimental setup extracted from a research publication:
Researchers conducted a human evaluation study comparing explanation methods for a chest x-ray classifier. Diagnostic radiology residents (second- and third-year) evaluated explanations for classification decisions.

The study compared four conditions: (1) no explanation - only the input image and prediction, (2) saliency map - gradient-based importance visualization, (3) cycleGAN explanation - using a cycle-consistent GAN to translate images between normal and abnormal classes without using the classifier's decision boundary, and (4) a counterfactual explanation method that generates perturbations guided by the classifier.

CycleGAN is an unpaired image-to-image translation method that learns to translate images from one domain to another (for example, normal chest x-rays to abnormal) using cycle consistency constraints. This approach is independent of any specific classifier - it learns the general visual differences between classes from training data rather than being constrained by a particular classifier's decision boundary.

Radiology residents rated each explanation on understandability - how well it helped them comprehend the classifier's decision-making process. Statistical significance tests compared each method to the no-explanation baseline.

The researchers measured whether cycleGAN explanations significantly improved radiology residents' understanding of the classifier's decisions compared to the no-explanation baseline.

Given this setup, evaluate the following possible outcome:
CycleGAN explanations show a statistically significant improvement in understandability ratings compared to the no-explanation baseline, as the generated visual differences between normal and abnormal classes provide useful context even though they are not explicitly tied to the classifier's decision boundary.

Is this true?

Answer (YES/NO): NO